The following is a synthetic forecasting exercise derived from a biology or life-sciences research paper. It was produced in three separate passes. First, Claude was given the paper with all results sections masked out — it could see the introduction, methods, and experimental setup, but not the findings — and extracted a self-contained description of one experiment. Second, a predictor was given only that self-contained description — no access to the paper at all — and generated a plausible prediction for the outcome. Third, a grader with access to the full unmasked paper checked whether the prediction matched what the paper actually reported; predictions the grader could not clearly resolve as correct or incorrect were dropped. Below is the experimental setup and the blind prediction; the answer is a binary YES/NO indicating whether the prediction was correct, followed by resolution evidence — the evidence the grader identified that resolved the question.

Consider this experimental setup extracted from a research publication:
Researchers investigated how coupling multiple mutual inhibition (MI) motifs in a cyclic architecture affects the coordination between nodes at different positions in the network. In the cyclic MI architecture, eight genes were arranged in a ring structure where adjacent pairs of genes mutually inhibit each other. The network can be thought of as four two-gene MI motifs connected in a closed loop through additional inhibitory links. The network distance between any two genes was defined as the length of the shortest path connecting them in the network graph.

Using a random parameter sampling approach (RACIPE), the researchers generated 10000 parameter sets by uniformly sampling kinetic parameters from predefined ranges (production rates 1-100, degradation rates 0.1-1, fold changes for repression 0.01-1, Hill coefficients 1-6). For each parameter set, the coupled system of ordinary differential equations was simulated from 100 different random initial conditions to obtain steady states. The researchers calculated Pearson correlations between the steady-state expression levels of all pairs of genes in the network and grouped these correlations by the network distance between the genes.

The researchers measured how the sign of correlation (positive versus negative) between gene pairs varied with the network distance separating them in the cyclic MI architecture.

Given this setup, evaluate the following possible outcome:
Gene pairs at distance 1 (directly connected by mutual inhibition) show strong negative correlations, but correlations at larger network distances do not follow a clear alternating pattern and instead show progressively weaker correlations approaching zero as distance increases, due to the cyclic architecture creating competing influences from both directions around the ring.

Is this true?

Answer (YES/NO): NO